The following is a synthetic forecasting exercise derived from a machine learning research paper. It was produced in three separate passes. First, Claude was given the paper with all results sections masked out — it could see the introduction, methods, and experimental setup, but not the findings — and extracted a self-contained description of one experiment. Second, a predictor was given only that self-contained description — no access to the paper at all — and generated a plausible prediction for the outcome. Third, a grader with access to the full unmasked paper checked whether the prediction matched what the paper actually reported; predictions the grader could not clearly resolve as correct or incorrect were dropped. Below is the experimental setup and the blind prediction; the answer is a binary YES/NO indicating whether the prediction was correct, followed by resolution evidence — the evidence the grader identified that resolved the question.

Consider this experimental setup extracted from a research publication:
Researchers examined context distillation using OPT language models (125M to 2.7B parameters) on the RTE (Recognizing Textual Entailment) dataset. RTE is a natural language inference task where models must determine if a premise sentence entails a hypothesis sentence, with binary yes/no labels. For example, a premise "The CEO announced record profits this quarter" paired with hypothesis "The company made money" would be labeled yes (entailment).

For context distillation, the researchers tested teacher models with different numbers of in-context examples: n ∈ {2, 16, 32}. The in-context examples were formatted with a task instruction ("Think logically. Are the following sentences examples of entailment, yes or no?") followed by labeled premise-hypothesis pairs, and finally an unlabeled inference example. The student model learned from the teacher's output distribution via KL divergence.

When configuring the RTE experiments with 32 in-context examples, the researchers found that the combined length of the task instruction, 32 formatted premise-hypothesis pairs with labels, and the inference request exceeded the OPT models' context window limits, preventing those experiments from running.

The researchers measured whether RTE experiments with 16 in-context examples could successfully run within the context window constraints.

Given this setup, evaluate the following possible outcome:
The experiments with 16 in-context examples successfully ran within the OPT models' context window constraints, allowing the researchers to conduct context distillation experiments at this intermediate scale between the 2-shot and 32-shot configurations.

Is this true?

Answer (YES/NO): YES